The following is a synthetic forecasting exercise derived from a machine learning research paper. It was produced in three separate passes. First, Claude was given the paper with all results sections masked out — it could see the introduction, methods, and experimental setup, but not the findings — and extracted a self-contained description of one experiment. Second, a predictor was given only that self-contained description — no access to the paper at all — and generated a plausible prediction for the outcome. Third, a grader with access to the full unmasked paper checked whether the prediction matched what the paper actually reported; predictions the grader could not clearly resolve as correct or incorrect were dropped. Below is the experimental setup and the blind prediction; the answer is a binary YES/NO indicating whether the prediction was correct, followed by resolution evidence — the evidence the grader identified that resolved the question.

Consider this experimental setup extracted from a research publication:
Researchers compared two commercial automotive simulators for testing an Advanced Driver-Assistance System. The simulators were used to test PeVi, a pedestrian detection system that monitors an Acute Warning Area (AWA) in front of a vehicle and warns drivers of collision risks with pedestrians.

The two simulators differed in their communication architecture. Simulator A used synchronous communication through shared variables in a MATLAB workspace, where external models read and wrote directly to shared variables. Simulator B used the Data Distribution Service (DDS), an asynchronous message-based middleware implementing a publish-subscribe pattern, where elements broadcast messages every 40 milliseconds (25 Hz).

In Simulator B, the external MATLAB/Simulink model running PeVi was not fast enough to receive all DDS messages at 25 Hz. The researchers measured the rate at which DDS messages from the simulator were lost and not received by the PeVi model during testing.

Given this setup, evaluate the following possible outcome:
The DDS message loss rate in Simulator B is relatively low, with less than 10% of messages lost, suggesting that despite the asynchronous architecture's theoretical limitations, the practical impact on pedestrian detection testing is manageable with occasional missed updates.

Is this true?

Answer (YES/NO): NO